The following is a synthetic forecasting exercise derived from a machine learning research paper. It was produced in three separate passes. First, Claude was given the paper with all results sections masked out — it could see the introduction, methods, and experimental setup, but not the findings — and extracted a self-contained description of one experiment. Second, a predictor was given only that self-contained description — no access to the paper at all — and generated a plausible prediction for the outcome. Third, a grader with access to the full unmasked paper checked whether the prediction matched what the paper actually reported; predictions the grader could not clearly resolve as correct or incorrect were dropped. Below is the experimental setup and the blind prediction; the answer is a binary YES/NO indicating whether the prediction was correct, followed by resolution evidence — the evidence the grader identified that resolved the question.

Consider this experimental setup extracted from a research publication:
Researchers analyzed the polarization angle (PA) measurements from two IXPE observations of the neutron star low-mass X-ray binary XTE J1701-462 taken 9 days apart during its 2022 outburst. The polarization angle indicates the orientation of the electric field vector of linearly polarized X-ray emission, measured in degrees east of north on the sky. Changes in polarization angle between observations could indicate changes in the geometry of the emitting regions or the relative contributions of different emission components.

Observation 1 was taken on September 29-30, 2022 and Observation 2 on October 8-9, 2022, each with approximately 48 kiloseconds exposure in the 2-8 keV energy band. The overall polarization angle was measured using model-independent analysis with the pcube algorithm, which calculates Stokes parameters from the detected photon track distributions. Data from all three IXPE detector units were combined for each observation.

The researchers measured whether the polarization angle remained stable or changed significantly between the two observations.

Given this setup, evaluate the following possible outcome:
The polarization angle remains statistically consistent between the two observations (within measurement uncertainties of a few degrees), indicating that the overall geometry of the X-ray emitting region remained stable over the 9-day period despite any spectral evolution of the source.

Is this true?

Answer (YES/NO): NO